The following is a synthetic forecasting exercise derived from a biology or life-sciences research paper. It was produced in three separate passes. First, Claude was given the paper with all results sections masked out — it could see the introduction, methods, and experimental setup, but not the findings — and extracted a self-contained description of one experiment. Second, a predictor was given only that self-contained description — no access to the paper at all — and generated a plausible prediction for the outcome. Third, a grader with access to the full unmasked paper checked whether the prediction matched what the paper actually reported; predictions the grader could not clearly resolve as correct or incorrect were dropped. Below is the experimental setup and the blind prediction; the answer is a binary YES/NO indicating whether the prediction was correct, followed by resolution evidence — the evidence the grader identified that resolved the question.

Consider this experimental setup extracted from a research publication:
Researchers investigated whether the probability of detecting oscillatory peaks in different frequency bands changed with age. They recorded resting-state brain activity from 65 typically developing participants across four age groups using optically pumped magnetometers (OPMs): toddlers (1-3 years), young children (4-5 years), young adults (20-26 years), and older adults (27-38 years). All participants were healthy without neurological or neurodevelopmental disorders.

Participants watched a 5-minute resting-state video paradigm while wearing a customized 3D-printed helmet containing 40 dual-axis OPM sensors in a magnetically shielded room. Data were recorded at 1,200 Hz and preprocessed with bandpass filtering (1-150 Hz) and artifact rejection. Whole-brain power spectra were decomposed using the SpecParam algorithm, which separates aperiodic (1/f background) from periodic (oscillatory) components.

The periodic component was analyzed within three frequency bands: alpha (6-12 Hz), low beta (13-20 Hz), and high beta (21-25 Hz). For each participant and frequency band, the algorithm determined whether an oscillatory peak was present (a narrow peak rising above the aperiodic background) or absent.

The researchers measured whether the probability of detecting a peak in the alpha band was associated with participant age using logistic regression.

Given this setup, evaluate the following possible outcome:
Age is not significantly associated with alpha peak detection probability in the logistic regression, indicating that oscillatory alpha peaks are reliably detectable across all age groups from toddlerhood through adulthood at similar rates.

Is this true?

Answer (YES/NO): YES